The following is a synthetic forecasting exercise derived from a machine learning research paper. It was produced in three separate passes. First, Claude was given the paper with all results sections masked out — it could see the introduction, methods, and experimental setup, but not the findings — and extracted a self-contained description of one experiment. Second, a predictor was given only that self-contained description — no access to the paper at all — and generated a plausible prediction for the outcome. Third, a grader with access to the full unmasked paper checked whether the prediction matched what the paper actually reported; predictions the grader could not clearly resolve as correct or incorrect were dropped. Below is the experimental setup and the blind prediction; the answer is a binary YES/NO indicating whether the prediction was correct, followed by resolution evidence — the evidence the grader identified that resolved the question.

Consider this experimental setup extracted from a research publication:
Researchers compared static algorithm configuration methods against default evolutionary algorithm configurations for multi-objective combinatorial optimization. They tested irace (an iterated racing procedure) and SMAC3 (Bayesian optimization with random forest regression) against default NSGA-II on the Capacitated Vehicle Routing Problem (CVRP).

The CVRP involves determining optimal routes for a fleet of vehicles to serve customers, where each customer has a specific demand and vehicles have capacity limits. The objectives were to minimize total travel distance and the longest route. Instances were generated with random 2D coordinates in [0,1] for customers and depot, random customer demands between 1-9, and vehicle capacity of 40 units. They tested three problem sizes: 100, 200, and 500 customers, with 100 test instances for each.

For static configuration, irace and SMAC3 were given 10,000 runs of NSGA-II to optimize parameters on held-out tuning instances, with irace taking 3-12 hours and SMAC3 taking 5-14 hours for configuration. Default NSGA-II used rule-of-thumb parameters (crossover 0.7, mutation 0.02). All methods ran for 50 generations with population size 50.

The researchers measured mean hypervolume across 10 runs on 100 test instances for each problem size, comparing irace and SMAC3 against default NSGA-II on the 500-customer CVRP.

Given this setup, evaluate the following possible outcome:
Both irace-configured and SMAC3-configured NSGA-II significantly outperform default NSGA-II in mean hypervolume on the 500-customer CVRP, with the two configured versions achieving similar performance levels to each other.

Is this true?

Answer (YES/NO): NO